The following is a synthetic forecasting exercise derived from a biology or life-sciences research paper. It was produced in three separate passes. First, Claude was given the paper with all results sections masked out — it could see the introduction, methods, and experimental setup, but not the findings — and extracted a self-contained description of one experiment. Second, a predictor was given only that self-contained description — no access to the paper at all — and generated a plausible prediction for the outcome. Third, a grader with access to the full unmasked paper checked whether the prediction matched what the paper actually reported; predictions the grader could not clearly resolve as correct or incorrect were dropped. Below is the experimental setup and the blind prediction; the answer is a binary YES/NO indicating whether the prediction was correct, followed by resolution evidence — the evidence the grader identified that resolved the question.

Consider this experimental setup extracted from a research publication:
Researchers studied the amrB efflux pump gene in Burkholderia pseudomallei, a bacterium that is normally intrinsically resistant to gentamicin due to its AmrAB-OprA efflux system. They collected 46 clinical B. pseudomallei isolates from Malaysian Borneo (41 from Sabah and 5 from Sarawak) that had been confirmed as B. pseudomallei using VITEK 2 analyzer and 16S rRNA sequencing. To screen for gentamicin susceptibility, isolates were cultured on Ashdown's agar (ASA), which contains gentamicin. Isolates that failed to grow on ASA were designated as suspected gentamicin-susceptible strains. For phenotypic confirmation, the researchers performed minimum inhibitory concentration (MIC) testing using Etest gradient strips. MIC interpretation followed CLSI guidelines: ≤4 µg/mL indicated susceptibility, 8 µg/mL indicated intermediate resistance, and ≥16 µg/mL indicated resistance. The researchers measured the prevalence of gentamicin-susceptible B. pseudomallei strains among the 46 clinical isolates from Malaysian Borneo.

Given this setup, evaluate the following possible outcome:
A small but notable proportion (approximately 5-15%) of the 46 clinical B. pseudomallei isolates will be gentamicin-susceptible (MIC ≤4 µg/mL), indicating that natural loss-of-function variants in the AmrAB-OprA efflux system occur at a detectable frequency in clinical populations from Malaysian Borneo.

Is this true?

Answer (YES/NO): YES